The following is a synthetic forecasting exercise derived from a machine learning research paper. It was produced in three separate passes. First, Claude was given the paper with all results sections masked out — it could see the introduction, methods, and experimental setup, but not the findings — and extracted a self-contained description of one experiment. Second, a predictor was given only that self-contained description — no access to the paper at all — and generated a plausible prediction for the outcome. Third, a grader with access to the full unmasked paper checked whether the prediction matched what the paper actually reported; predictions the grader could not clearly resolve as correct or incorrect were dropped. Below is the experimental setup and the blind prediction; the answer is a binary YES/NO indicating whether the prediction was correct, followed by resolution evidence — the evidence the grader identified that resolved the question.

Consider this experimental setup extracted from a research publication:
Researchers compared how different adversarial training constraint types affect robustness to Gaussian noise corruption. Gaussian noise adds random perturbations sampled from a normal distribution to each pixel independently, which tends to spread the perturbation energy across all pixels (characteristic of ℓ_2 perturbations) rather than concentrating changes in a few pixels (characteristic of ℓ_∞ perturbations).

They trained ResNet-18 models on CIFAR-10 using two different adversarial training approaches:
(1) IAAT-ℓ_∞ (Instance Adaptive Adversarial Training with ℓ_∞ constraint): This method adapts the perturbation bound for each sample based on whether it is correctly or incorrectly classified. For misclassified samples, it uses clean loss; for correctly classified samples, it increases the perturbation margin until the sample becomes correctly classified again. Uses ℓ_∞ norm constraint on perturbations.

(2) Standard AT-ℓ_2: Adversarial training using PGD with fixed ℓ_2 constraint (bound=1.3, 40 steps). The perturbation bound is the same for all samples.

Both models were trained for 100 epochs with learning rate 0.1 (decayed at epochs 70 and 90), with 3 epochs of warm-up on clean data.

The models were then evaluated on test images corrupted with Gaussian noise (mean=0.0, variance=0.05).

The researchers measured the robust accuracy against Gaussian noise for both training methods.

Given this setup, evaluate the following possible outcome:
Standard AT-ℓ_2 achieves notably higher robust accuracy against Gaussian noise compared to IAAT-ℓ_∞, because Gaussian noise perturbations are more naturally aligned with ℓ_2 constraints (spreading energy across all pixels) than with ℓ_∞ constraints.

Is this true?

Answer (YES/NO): NO